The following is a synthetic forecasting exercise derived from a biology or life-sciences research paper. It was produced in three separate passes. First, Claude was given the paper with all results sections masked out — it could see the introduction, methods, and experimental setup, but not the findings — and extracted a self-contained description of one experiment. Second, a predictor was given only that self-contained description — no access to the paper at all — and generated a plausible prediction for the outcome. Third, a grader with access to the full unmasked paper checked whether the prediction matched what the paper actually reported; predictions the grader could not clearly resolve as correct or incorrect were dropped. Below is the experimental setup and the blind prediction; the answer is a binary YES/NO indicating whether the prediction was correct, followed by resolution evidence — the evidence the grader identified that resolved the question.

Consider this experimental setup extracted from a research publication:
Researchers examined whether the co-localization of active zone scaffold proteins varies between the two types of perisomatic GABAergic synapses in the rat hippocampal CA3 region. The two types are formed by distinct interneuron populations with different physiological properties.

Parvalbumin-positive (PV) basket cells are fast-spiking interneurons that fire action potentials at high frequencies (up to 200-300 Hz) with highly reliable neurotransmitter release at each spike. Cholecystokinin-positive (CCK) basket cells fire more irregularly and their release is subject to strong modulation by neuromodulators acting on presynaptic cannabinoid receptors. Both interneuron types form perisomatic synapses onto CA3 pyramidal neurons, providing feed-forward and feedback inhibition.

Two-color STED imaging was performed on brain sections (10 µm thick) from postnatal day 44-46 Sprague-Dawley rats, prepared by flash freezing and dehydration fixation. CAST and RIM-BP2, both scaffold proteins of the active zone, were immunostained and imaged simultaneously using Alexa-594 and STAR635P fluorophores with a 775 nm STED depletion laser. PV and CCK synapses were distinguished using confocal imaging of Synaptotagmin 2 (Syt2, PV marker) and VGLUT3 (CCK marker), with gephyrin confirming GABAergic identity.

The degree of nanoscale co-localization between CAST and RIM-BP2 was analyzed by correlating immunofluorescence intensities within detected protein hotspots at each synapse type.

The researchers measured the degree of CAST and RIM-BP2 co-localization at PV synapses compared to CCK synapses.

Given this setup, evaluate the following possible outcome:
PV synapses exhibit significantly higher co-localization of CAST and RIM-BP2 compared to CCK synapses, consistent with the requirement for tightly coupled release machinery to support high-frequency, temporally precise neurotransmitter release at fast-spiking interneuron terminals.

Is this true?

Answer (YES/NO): YES